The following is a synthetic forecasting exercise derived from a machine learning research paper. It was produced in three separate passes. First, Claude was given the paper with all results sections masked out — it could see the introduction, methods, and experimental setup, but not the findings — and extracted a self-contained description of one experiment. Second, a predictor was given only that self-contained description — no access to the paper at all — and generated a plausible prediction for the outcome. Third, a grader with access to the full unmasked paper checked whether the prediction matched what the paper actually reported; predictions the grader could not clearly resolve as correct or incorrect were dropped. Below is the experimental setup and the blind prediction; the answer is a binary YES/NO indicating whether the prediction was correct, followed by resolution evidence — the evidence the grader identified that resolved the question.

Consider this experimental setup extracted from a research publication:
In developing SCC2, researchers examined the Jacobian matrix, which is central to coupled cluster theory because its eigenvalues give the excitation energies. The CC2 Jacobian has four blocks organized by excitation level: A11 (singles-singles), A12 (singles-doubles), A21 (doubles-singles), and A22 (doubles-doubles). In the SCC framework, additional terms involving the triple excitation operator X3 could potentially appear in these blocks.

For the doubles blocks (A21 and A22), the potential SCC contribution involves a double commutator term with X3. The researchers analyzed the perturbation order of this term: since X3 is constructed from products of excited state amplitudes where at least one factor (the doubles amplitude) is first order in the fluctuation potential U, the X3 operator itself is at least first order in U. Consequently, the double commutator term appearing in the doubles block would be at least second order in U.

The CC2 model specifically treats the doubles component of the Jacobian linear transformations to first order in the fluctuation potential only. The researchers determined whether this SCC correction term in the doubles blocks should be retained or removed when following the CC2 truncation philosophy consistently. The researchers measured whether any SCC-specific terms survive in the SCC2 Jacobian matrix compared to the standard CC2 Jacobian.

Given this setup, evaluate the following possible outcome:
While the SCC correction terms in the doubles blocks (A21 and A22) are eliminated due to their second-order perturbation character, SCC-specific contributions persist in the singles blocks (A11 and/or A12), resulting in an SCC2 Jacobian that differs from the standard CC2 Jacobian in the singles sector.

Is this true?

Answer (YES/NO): NO